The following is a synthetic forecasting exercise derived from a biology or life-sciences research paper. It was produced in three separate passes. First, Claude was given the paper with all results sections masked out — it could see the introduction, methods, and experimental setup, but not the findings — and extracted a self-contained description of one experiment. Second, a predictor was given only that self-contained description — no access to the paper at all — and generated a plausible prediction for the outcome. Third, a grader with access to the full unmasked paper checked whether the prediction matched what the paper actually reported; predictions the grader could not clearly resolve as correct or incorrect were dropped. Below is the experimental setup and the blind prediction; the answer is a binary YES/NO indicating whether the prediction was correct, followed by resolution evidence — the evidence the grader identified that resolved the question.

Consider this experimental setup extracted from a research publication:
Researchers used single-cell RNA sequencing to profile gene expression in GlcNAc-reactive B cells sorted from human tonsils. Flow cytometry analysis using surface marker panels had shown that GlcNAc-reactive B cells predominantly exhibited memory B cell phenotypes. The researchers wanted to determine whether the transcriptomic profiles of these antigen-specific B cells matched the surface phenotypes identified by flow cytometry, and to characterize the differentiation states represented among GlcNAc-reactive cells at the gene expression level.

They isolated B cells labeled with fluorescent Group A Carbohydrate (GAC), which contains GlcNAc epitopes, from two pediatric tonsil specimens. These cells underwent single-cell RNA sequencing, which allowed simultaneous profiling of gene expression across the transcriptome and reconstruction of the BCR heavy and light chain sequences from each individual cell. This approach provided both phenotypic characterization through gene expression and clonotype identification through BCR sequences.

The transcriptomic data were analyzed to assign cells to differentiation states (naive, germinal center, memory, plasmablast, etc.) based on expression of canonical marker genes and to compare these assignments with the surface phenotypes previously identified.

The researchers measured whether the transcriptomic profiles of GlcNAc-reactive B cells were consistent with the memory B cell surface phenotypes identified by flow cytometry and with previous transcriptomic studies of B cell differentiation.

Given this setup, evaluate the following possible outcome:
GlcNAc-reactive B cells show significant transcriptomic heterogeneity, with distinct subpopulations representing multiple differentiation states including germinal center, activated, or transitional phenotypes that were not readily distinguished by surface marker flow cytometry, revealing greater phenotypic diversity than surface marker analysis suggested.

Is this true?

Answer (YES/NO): NO